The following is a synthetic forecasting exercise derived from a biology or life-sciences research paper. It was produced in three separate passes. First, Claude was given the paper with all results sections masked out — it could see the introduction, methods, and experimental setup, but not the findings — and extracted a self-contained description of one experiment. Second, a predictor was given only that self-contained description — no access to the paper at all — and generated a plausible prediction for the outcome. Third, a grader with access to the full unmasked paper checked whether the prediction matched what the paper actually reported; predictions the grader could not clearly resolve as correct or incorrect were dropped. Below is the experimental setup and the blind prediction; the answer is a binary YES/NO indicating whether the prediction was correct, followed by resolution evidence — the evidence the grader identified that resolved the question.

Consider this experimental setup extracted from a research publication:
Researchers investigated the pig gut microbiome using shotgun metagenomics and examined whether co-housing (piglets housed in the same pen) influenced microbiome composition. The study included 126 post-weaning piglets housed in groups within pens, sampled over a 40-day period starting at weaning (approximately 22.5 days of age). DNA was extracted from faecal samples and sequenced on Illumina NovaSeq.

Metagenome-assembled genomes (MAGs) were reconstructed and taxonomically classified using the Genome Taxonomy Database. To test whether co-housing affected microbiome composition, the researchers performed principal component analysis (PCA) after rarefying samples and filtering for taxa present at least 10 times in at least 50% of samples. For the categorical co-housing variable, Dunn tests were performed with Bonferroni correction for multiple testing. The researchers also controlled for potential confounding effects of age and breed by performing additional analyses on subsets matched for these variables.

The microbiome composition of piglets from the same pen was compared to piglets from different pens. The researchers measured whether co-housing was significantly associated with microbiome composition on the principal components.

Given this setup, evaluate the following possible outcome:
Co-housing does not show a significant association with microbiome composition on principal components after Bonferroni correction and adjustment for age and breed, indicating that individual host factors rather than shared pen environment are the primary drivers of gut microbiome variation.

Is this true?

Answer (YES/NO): YES